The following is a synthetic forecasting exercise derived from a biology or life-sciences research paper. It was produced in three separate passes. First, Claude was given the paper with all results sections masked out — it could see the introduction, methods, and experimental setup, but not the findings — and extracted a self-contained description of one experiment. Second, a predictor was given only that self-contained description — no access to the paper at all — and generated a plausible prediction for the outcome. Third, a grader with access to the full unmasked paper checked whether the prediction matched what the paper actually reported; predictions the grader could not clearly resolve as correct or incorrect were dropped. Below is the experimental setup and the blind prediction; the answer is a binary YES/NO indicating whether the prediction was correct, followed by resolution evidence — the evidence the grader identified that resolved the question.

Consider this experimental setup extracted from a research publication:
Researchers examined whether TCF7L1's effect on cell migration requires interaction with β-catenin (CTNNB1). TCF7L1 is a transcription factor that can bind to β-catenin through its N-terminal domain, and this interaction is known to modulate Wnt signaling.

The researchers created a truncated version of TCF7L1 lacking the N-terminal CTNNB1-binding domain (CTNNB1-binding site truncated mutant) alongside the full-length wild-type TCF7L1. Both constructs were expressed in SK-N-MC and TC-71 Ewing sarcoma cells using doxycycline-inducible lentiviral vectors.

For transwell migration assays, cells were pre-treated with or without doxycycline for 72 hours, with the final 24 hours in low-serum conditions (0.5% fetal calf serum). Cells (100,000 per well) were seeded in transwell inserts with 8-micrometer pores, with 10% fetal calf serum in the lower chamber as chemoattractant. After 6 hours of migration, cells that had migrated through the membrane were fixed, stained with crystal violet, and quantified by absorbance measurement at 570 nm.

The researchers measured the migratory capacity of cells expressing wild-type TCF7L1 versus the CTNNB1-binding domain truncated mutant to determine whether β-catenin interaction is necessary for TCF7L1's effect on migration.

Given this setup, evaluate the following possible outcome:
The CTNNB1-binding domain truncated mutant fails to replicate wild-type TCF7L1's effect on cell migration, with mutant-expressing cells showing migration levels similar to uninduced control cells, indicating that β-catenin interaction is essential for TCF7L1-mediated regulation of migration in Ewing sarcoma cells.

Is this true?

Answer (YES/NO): NO